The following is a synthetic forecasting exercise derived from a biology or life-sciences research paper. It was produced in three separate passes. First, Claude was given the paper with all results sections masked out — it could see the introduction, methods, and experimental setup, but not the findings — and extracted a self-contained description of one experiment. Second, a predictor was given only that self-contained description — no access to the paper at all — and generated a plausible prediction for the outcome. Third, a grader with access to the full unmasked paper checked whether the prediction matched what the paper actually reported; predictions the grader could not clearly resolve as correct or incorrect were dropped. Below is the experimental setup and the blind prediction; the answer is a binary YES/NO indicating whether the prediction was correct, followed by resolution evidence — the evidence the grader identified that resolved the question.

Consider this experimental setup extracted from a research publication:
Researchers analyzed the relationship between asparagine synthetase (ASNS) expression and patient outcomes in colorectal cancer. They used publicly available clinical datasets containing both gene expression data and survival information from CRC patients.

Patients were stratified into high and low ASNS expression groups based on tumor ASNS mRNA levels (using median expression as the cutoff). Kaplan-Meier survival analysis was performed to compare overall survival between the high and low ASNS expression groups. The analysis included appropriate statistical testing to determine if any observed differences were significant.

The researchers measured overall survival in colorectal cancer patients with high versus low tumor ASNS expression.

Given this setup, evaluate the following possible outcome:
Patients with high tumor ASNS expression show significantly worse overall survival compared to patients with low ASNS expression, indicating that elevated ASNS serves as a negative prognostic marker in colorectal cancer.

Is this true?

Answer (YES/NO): YES